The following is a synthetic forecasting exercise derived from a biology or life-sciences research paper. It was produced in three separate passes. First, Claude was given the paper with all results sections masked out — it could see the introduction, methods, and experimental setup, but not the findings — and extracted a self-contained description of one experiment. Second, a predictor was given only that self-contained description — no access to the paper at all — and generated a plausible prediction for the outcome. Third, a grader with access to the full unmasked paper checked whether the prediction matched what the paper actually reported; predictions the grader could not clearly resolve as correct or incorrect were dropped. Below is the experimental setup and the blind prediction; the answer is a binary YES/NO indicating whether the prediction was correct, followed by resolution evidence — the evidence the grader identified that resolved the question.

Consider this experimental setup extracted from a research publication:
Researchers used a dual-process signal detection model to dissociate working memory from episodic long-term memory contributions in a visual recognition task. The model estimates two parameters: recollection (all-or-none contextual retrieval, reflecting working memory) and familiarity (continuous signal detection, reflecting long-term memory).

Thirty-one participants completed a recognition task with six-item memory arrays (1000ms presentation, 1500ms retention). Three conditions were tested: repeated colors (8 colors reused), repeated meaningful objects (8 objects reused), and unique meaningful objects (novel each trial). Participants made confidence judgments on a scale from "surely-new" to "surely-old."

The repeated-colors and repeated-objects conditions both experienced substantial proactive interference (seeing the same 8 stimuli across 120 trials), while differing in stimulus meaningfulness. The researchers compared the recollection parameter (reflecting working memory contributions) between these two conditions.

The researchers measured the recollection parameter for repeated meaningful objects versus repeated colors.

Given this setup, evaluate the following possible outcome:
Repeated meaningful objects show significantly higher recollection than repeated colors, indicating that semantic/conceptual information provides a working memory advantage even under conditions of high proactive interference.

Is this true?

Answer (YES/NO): NO